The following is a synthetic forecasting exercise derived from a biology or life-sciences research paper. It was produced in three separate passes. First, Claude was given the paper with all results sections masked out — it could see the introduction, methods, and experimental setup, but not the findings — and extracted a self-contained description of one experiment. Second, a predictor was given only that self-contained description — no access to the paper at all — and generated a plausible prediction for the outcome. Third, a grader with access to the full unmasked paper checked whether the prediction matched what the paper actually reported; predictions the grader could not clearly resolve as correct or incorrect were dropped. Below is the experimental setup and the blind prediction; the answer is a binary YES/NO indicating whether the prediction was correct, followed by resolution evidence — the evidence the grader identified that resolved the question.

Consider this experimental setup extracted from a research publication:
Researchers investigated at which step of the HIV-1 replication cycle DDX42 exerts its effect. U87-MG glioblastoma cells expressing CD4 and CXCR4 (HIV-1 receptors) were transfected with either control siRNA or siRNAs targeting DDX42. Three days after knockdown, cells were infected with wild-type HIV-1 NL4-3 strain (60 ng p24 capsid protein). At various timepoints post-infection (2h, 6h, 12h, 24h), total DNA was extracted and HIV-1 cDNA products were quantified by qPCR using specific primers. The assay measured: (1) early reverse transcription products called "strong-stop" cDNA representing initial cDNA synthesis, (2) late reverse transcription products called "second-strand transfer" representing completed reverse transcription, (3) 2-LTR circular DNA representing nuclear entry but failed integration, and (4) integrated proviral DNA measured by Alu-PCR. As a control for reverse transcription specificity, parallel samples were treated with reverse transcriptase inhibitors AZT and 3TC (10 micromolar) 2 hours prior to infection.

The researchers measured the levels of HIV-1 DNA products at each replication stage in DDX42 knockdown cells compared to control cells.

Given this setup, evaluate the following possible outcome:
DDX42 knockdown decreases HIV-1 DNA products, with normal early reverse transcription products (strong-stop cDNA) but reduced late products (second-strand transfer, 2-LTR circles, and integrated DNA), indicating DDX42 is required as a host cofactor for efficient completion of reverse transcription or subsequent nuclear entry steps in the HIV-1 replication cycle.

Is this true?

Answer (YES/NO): NO